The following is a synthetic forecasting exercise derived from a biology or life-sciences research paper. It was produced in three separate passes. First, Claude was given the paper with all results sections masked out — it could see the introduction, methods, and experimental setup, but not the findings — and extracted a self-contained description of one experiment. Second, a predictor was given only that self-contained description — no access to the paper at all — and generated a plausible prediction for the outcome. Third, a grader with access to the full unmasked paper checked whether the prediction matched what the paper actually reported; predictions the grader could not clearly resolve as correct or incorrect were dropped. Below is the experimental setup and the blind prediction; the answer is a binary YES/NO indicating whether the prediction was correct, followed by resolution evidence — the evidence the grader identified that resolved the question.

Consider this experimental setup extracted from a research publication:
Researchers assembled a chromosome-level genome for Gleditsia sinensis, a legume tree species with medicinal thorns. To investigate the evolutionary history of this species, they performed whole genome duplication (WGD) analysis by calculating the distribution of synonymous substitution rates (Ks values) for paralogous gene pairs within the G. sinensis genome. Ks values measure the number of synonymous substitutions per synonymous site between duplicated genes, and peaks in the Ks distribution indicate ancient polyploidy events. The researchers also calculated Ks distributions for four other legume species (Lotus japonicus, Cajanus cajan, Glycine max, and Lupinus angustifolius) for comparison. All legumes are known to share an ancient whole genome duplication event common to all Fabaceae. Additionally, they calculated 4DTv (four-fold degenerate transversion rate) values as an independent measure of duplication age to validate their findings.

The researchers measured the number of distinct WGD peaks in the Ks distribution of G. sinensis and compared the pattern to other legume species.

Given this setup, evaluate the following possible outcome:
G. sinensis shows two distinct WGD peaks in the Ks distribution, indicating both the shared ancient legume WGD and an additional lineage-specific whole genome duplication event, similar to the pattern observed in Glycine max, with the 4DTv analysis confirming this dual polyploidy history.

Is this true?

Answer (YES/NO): NO